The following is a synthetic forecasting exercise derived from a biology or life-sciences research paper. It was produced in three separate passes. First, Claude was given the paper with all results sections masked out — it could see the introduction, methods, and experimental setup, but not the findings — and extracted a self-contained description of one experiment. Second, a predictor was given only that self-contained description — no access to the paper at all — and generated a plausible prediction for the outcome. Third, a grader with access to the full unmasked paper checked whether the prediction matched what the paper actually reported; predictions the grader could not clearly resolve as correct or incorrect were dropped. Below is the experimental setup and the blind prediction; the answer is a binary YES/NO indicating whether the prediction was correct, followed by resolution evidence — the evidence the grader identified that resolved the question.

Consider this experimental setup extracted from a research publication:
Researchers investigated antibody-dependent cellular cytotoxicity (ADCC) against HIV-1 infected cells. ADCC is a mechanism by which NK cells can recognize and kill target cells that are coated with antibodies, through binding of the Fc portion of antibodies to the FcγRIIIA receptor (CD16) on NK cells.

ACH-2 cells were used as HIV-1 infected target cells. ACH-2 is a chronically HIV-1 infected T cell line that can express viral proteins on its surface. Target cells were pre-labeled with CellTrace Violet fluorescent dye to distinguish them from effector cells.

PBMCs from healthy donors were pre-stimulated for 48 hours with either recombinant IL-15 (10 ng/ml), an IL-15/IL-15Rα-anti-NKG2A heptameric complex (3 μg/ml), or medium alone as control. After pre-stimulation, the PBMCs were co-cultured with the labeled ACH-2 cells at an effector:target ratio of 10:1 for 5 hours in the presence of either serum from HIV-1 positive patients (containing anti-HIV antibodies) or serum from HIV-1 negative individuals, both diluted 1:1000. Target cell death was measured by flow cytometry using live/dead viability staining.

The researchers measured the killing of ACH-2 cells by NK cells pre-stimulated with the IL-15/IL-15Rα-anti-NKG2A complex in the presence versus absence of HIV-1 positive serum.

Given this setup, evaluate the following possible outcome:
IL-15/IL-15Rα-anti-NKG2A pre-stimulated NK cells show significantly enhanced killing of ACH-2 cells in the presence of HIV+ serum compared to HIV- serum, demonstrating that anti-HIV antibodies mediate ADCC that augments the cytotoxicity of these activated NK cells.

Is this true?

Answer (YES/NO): NO